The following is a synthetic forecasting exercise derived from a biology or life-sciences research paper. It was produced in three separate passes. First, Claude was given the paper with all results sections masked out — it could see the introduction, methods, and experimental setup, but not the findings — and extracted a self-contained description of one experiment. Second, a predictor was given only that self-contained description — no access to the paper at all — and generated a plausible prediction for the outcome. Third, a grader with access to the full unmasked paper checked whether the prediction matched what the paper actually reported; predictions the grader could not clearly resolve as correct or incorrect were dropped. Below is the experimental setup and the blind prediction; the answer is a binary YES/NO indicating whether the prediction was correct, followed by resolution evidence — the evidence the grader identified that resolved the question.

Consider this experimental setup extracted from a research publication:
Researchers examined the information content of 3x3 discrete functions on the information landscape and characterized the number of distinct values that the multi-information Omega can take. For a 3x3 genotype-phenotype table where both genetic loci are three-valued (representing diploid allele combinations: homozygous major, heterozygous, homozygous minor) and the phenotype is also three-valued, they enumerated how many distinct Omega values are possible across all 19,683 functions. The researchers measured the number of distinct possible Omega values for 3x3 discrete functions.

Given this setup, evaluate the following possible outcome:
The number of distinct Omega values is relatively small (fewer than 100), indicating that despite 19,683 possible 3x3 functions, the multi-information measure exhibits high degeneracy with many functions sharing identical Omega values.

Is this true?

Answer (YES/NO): YES